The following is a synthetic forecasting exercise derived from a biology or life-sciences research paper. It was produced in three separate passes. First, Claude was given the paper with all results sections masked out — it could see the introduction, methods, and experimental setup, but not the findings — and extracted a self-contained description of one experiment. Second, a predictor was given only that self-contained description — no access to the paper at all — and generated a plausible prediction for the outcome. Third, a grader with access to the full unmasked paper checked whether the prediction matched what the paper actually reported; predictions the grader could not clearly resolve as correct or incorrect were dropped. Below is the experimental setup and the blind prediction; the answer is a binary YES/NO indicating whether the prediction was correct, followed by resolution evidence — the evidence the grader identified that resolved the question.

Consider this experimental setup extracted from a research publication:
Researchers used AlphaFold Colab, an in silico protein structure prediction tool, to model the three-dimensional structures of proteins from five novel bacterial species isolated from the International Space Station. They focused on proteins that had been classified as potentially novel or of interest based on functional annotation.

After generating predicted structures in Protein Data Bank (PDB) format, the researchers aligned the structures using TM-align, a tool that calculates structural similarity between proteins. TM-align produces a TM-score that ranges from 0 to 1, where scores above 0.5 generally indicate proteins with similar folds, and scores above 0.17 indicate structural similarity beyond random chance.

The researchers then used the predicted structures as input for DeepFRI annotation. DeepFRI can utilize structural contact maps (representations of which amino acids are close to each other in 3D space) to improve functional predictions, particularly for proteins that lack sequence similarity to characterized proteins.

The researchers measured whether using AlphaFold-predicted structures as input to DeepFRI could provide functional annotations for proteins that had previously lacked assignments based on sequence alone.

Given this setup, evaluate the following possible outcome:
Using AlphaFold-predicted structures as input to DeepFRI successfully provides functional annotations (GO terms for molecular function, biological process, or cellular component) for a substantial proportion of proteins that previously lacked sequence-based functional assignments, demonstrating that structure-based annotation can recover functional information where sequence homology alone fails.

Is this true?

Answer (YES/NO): YES